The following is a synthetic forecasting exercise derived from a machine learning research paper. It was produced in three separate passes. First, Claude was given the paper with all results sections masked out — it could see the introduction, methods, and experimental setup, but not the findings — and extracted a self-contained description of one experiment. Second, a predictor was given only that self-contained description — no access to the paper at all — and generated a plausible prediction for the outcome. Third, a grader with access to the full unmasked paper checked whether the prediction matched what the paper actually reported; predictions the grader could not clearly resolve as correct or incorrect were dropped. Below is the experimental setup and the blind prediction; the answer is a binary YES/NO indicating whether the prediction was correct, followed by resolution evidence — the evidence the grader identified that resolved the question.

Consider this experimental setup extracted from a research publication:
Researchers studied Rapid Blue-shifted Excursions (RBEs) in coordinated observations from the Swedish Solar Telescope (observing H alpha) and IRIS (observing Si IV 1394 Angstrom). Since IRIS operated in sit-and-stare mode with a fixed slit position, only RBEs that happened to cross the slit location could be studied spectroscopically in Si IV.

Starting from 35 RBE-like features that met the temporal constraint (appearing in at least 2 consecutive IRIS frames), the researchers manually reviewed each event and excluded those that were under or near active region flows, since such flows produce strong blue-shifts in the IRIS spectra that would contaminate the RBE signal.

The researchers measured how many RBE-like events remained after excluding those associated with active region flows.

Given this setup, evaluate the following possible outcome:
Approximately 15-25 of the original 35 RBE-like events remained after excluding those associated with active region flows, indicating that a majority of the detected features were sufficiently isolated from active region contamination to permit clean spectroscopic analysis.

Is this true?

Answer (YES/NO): YES